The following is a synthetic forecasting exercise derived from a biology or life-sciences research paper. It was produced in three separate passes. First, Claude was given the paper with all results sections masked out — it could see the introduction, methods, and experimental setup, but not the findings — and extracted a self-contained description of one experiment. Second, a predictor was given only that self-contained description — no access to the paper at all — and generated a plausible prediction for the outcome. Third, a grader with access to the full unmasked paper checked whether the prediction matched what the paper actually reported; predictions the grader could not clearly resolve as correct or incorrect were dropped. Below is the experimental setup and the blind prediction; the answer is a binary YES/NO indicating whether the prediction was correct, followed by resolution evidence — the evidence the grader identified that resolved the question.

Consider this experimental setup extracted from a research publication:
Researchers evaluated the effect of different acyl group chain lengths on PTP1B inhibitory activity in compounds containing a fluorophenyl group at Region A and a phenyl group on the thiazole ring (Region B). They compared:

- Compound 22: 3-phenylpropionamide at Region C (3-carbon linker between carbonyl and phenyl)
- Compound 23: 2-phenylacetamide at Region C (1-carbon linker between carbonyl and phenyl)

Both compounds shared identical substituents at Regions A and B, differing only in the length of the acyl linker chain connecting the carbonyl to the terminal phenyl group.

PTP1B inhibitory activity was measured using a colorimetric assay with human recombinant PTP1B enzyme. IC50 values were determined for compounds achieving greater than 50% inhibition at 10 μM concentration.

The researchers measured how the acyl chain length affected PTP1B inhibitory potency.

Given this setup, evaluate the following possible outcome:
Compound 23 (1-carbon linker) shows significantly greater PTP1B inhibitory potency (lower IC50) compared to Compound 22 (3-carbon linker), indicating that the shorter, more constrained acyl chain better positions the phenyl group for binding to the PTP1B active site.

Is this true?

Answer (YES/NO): NO